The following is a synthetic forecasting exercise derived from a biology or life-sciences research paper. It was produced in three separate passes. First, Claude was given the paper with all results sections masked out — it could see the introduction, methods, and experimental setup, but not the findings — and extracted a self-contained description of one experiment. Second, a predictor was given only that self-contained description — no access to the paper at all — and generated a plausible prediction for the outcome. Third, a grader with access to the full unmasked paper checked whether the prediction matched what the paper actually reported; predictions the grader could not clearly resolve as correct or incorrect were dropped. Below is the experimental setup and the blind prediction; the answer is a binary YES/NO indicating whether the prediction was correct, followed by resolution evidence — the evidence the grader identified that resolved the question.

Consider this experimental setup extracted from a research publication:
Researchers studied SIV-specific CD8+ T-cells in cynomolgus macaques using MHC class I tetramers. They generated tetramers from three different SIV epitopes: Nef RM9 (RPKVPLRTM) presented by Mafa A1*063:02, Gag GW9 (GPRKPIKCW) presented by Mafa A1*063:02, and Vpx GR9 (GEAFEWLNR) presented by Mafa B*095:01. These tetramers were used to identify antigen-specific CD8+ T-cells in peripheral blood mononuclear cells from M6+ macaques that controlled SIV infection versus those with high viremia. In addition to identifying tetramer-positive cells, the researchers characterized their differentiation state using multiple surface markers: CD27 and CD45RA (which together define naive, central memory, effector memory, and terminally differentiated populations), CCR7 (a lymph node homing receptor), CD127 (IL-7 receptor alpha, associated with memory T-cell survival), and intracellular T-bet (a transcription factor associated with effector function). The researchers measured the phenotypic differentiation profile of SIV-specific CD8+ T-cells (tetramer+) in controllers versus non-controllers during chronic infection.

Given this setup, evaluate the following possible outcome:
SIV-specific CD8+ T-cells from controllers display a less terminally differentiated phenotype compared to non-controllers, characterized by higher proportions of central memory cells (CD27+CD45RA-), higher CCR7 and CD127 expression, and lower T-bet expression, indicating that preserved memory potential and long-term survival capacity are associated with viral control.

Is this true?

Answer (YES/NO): NO